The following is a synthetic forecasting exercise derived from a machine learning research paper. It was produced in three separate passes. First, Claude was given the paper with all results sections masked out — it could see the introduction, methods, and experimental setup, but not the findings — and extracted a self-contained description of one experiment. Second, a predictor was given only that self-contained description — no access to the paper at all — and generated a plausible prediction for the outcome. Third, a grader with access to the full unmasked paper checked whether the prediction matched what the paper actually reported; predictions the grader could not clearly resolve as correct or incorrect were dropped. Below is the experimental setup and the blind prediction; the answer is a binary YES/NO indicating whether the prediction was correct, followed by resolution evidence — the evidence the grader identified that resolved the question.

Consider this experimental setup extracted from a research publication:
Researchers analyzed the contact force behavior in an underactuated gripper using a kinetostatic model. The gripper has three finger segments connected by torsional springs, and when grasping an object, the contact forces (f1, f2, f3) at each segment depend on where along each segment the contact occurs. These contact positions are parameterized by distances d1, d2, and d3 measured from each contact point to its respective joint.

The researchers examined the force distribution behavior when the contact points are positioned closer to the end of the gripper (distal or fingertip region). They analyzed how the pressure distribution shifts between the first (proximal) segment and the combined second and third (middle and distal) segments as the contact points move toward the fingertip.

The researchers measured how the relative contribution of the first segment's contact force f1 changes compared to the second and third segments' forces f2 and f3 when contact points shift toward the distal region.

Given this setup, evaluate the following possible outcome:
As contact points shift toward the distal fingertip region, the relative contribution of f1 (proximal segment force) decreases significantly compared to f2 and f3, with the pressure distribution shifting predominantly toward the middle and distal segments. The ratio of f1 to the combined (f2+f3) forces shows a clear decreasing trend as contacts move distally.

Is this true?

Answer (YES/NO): YES